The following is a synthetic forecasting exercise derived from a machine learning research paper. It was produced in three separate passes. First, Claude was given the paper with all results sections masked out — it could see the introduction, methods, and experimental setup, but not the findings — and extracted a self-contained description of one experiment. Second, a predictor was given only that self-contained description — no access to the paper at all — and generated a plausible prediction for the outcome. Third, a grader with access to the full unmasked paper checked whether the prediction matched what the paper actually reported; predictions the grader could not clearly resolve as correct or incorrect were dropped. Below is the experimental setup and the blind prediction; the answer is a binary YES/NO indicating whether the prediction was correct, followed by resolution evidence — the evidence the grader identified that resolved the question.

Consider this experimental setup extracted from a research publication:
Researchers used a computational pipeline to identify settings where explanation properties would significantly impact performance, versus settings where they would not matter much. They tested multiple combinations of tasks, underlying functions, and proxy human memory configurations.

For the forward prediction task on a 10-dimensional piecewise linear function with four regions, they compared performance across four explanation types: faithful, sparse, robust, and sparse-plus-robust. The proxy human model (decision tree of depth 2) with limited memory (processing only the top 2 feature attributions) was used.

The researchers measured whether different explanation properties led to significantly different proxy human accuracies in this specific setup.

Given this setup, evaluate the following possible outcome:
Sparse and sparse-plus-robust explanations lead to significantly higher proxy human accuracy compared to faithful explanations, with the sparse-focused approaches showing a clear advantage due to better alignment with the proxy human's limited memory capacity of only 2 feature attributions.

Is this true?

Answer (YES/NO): NO